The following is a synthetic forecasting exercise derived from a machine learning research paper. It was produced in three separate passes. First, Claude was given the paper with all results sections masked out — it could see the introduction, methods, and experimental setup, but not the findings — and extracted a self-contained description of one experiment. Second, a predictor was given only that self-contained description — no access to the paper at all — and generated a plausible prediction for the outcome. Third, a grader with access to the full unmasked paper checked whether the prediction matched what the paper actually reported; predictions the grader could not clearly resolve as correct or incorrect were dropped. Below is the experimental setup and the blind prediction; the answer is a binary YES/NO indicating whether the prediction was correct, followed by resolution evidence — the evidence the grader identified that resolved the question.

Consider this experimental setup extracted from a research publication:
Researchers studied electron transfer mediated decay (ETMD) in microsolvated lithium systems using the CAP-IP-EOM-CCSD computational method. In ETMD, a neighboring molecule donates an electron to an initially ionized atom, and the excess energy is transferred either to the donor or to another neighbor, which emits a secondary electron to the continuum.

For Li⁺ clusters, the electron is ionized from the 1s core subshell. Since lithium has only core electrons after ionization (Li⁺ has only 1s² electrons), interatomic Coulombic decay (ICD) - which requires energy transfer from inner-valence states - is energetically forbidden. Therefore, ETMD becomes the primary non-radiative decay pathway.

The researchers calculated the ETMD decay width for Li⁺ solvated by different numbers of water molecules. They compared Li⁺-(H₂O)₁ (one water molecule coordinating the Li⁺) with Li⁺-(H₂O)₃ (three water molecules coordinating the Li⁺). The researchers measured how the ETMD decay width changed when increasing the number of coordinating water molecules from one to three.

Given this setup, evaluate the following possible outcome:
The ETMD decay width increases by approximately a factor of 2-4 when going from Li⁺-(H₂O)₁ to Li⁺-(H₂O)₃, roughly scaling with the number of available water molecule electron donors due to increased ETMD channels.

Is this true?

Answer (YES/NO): NO